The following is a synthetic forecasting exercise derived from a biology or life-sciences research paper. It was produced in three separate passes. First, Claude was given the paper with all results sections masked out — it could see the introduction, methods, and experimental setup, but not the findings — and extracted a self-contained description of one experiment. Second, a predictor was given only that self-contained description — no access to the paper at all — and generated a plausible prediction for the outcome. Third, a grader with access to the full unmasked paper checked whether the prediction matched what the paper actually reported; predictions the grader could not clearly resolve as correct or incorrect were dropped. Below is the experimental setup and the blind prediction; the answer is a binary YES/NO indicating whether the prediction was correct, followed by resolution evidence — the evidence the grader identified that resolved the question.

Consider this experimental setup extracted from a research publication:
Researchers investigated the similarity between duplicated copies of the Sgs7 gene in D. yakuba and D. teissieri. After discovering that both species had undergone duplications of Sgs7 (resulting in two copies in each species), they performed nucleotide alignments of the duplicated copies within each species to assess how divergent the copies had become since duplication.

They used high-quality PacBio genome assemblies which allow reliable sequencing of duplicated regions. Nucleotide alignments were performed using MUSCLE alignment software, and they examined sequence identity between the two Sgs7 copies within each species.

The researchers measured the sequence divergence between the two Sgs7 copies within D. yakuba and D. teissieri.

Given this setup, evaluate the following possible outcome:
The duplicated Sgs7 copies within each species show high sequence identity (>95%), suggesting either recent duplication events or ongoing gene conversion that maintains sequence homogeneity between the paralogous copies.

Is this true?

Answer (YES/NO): YES